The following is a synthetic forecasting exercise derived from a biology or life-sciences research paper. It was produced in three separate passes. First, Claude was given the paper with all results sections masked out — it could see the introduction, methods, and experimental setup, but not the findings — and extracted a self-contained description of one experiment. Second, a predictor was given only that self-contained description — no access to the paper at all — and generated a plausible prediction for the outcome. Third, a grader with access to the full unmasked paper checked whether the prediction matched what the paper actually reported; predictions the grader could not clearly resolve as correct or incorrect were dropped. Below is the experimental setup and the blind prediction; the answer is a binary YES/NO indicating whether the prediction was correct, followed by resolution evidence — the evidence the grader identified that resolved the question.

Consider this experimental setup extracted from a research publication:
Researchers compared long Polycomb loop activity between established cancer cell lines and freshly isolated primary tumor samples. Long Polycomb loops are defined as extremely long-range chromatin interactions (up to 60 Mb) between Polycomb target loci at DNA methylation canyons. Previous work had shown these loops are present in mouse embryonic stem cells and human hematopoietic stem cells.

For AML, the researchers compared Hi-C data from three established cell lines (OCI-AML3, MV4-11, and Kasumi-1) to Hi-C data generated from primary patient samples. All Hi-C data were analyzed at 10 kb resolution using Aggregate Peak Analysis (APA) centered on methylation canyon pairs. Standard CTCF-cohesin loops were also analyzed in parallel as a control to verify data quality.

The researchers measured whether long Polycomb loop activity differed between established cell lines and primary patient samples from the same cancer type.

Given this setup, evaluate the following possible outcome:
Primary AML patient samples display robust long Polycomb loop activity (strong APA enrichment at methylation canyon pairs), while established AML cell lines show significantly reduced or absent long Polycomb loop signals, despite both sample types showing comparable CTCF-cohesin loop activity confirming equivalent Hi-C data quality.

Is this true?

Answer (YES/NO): YES